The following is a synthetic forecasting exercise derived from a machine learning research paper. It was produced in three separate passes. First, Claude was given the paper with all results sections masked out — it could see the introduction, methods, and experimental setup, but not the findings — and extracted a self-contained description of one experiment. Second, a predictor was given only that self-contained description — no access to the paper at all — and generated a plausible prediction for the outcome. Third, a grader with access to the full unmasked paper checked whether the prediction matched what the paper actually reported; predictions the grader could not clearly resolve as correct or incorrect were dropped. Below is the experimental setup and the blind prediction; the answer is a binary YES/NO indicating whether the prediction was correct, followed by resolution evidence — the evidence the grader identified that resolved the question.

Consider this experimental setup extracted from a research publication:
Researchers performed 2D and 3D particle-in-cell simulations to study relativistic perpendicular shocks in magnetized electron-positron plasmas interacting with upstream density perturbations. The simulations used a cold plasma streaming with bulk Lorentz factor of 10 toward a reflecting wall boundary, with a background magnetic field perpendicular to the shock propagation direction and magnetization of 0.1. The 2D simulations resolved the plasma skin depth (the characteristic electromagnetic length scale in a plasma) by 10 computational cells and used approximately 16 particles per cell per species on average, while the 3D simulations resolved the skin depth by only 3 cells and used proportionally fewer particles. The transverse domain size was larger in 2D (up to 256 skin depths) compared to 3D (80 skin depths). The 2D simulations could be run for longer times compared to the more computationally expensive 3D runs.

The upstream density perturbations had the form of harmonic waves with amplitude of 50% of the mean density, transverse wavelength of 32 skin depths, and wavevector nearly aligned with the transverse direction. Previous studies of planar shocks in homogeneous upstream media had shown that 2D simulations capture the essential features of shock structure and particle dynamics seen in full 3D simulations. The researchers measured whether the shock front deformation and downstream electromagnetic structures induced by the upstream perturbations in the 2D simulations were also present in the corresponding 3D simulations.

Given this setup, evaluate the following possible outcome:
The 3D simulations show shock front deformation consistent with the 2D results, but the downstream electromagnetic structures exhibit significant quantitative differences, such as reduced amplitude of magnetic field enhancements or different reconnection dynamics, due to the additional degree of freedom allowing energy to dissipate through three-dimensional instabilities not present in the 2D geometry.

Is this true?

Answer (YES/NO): NO